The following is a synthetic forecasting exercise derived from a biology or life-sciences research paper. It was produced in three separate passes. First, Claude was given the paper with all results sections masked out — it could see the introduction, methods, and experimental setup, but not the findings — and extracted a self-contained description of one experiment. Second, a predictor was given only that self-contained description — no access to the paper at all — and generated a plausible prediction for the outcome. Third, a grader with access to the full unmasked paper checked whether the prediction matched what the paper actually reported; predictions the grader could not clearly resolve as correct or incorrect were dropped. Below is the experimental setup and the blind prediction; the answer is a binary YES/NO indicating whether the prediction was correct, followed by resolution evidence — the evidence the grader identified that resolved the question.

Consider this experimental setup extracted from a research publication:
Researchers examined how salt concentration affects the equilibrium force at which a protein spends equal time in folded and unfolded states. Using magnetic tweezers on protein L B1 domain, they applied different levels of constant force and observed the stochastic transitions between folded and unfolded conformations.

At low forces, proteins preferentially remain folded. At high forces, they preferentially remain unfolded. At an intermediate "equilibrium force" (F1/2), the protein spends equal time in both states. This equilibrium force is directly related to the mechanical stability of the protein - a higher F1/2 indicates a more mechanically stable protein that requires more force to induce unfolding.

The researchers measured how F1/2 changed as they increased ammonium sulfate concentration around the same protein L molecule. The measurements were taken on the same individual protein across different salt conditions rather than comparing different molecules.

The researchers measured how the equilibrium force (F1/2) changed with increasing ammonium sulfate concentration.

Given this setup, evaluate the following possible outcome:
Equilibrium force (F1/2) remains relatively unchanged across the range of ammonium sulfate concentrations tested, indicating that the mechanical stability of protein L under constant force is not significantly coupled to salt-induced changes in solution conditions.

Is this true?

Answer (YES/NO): NO